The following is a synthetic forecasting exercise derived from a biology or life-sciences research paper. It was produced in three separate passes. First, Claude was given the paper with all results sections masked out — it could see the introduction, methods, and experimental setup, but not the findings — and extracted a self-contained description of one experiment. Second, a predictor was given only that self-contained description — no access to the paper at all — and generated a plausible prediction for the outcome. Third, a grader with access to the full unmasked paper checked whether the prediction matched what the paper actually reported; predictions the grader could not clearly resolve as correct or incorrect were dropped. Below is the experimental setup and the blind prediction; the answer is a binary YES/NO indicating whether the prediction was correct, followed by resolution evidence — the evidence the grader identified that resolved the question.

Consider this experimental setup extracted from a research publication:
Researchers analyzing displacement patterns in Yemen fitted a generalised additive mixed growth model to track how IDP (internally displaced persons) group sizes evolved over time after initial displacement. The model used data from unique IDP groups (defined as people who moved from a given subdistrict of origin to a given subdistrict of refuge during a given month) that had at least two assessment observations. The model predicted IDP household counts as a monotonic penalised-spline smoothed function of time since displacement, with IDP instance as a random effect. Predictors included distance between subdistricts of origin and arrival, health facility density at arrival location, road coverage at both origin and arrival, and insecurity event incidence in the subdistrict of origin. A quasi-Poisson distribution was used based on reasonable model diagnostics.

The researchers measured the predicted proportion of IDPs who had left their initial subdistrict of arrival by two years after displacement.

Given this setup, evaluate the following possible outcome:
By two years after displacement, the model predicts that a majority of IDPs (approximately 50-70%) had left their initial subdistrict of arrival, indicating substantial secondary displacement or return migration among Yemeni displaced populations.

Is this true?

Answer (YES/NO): NO